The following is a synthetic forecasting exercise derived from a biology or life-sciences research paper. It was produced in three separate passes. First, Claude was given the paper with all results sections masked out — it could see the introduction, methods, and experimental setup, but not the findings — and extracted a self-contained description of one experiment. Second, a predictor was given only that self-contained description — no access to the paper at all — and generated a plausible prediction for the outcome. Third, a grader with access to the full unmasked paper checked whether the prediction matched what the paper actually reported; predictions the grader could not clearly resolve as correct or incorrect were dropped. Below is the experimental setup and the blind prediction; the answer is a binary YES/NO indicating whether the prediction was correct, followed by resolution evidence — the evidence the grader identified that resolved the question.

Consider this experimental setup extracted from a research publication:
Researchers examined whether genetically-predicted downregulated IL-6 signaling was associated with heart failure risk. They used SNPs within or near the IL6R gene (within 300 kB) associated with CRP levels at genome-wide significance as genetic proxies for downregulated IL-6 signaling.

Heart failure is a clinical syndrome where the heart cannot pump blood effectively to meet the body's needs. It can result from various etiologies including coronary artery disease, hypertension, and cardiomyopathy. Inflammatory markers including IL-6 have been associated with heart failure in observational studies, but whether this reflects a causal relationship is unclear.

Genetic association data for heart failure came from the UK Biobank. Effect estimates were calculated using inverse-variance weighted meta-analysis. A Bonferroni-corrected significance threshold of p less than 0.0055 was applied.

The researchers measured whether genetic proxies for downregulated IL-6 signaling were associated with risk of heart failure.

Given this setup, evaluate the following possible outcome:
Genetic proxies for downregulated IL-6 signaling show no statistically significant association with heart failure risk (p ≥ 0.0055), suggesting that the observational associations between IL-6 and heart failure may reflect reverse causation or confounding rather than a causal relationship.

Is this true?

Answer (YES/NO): YES